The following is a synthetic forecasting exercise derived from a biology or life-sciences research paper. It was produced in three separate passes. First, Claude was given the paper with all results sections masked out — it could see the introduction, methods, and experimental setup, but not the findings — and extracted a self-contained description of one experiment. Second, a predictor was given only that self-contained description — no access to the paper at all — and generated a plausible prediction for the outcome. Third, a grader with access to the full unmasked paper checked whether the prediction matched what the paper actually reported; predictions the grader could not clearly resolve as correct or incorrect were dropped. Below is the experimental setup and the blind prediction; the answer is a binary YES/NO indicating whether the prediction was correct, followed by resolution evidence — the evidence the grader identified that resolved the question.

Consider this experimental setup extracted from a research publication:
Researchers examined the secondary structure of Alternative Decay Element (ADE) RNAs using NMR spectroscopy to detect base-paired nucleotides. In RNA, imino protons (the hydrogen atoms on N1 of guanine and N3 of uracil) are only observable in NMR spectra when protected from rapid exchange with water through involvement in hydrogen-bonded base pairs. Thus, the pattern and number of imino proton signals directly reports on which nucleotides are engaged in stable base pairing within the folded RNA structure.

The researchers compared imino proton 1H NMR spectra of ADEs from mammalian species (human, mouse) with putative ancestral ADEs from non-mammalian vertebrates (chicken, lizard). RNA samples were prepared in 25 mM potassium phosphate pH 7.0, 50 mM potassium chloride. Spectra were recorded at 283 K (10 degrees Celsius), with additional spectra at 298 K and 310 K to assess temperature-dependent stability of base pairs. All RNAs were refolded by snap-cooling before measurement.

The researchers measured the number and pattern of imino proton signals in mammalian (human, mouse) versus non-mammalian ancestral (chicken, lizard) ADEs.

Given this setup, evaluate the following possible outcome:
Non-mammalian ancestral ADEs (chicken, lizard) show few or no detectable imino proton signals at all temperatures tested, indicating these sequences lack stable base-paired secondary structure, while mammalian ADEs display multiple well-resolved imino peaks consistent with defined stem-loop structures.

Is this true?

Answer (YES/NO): YES